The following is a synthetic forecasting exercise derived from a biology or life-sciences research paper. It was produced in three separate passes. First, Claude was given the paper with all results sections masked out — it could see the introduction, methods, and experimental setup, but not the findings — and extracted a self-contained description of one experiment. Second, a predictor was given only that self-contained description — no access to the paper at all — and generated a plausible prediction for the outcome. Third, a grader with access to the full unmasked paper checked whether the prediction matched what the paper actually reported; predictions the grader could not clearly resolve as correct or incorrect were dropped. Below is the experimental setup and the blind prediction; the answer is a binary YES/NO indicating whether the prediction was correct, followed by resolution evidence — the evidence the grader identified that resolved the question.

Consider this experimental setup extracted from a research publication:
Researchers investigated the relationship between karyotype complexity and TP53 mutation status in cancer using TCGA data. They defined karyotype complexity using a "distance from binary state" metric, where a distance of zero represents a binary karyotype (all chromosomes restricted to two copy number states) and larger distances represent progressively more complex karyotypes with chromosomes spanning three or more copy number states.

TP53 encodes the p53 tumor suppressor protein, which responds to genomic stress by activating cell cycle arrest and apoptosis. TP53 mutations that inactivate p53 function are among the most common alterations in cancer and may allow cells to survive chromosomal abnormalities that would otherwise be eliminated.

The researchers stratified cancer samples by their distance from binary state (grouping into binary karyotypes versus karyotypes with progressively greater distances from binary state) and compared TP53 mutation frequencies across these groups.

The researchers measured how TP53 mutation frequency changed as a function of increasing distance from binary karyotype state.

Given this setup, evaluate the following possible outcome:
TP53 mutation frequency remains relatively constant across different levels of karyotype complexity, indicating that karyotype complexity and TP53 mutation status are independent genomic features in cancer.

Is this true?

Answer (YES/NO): NO